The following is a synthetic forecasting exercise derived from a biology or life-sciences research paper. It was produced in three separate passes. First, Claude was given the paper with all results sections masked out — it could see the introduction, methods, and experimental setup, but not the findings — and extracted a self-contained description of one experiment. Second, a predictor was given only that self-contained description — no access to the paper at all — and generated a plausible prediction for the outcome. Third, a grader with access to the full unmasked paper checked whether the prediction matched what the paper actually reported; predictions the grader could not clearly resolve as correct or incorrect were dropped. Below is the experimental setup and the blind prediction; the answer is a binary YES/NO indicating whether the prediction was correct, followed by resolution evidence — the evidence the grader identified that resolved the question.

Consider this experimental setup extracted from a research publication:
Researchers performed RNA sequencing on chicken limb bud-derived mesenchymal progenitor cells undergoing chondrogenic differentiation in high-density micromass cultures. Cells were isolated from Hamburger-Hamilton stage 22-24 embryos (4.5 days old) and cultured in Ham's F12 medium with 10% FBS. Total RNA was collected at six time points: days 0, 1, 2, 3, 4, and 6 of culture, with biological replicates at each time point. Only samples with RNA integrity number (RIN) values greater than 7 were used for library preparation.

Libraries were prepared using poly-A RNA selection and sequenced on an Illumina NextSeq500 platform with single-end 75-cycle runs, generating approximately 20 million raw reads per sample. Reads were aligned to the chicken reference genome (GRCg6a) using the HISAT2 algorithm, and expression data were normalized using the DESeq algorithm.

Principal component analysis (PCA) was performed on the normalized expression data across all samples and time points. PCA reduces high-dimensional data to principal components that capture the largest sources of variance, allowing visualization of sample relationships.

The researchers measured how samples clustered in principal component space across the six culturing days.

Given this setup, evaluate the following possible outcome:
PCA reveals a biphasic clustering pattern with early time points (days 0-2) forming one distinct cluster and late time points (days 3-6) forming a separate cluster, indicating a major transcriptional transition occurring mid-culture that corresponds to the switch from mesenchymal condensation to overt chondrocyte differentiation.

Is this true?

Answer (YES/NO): NO